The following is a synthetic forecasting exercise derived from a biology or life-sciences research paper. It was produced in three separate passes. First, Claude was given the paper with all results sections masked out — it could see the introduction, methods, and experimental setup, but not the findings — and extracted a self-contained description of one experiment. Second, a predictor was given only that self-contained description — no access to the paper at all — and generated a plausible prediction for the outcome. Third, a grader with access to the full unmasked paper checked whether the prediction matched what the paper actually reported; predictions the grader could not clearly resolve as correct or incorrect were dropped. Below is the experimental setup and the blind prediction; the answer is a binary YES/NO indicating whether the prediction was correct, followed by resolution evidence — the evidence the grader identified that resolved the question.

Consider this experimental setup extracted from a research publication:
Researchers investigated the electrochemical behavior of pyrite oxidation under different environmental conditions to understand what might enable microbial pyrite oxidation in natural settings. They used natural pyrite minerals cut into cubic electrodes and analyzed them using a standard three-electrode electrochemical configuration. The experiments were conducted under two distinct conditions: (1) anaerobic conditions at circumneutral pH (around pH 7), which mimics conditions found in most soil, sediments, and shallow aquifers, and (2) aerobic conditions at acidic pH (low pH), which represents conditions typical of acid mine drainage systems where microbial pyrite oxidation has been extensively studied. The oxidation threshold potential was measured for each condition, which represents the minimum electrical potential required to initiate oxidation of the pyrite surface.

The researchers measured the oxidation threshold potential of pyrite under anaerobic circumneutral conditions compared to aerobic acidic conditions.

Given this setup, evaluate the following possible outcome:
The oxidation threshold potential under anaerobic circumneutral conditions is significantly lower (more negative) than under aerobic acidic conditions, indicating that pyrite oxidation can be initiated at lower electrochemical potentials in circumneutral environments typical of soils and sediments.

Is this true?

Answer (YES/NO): YES